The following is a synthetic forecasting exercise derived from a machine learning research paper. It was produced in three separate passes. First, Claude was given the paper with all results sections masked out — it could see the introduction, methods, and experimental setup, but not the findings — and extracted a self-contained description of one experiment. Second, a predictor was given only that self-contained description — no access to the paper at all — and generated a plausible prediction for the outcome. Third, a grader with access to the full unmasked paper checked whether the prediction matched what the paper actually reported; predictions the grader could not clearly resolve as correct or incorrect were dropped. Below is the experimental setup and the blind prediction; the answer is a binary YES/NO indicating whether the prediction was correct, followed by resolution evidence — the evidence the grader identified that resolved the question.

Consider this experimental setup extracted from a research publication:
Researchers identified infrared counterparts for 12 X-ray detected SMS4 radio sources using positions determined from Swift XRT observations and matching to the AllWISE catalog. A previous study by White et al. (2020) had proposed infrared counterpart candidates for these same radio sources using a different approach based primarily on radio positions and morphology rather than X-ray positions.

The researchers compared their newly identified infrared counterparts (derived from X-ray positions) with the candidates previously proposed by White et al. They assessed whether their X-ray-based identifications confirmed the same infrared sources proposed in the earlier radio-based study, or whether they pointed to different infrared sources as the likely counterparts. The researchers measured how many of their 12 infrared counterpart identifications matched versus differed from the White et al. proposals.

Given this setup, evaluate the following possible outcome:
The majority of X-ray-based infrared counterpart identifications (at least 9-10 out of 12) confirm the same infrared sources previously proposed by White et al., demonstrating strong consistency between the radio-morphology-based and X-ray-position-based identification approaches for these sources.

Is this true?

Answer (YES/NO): NO